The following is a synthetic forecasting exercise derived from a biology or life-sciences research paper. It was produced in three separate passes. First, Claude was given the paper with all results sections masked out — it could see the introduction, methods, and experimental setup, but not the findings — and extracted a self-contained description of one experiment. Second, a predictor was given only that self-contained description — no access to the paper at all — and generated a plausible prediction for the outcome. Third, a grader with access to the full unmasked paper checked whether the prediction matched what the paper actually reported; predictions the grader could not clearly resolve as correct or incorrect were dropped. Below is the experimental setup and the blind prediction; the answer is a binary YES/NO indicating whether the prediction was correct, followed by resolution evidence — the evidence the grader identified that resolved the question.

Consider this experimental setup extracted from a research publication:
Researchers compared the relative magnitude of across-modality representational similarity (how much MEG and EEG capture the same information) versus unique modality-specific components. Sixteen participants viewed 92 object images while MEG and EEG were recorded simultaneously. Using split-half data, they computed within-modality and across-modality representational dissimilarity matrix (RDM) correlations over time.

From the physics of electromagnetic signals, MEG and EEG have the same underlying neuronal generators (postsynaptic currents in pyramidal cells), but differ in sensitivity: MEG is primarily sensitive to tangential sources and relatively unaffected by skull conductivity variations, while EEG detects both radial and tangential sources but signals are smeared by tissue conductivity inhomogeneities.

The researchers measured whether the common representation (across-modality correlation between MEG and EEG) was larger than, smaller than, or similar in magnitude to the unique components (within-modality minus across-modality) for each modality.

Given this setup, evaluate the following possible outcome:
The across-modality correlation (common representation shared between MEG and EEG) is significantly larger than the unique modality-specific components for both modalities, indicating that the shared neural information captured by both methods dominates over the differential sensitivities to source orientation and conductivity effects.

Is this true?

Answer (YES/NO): NO